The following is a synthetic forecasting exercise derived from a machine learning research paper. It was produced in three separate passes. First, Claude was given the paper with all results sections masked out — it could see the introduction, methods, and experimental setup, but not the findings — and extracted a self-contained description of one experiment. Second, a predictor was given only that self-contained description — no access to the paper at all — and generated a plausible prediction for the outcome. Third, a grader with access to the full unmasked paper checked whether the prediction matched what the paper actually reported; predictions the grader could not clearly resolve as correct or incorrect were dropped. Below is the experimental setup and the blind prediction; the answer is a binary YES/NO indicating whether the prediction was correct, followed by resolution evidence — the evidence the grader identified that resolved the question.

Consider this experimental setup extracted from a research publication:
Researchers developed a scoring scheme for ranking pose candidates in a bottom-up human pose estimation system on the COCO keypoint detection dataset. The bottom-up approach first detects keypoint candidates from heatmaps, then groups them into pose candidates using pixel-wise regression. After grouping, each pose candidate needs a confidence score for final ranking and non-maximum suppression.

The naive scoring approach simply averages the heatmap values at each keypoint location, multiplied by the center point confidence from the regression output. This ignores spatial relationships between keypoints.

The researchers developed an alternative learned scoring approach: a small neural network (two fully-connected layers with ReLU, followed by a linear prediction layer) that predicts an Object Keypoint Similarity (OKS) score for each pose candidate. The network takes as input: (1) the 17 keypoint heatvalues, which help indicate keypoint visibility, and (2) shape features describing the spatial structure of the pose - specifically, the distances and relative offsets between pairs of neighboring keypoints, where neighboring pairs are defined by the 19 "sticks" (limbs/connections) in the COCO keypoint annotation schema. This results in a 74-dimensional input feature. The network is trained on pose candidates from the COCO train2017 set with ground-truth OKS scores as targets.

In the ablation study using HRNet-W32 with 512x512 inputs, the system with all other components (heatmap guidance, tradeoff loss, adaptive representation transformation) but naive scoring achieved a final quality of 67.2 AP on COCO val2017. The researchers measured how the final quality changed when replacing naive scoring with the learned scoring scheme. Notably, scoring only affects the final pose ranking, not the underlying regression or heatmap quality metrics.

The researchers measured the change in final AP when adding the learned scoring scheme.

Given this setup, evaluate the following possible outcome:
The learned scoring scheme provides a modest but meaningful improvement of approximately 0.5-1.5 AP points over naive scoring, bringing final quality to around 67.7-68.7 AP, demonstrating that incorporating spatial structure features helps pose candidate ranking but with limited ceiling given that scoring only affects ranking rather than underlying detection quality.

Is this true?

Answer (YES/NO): YES